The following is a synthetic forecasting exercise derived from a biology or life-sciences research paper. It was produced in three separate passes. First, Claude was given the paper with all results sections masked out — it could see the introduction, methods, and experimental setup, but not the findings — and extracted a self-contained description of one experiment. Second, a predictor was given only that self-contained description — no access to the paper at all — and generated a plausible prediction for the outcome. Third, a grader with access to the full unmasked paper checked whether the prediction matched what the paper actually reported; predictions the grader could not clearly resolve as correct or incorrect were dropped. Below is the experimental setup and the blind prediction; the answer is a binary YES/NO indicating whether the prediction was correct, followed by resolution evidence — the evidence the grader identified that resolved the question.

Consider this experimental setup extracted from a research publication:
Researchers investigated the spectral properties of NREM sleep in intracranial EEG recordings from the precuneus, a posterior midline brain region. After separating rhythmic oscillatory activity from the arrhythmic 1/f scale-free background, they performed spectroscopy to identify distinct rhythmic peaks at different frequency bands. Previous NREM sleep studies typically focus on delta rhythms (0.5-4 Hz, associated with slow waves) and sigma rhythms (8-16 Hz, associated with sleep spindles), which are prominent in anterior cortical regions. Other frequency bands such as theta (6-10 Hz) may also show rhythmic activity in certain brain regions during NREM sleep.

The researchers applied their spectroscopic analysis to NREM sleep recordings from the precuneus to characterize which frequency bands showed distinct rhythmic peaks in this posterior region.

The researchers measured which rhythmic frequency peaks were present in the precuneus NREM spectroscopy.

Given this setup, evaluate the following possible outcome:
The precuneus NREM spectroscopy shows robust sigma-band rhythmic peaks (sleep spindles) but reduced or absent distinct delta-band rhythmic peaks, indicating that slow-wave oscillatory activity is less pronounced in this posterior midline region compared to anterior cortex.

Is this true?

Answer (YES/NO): NO